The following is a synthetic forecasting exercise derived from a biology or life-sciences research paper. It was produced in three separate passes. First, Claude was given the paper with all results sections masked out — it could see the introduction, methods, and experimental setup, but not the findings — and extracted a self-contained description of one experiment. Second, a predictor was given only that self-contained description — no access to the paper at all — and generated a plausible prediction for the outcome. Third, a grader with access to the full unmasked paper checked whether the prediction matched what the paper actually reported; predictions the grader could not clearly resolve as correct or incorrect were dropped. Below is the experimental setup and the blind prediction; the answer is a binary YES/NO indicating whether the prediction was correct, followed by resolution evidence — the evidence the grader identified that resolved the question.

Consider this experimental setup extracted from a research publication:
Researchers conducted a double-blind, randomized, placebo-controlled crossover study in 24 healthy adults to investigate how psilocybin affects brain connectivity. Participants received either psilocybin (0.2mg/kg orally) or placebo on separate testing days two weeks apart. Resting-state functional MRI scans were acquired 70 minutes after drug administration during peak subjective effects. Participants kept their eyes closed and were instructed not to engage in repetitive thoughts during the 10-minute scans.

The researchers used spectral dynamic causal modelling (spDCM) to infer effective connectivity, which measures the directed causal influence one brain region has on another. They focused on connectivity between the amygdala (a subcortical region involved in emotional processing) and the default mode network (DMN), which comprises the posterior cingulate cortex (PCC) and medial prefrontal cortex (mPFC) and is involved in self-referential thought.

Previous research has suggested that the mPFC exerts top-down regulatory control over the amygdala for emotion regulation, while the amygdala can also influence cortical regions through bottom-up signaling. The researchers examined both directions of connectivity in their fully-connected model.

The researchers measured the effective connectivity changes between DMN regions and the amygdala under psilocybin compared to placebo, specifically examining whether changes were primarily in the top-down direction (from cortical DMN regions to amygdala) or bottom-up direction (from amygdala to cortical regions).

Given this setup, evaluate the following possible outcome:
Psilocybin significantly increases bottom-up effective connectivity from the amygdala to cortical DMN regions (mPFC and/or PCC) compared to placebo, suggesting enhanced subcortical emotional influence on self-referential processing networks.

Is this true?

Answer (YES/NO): NO